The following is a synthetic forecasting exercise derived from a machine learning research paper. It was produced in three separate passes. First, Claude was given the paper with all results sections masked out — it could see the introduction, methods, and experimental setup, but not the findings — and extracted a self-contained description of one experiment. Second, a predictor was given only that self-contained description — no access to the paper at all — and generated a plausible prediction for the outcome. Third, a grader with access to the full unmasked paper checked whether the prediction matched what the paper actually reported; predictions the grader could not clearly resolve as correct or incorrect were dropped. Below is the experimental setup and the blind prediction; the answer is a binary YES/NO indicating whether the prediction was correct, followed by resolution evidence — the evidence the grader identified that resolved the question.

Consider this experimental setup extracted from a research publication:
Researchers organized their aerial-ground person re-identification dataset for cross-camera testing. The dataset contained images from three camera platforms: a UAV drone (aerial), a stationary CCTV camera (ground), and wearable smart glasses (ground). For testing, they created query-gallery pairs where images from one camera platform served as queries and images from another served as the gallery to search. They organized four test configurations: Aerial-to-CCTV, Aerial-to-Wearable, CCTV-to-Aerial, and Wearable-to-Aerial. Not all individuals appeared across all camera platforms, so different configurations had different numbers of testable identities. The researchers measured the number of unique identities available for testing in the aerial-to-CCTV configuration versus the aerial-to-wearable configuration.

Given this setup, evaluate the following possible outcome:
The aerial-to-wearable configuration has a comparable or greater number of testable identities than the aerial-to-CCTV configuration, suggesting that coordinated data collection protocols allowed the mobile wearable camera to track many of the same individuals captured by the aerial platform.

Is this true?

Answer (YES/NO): YES